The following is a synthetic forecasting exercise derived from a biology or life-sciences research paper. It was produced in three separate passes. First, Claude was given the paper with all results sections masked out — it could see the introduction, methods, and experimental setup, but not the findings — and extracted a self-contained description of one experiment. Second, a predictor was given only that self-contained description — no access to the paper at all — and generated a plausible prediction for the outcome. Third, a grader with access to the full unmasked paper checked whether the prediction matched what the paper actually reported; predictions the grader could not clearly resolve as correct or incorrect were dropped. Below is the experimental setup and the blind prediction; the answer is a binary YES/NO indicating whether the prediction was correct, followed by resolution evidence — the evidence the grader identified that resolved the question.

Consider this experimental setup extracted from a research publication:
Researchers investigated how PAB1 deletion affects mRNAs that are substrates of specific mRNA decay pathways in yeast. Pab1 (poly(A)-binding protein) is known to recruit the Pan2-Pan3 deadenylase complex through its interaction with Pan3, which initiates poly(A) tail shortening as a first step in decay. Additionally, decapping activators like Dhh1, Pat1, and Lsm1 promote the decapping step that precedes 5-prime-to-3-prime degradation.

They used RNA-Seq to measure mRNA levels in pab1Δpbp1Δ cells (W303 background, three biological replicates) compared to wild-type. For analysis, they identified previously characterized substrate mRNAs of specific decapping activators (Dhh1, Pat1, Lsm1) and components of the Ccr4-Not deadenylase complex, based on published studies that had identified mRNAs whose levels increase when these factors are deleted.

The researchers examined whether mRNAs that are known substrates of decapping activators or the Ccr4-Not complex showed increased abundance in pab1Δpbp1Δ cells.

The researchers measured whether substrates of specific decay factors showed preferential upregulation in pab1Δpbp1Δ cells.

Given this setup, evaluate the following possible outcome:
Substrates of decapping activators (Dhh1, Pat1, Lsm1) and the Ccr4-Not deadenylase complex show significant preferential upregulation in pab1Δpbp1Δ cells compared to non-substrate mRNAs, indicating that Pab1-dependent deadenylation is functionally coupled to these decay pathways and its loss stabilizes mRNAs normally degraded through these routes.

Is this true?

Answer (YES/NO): NO